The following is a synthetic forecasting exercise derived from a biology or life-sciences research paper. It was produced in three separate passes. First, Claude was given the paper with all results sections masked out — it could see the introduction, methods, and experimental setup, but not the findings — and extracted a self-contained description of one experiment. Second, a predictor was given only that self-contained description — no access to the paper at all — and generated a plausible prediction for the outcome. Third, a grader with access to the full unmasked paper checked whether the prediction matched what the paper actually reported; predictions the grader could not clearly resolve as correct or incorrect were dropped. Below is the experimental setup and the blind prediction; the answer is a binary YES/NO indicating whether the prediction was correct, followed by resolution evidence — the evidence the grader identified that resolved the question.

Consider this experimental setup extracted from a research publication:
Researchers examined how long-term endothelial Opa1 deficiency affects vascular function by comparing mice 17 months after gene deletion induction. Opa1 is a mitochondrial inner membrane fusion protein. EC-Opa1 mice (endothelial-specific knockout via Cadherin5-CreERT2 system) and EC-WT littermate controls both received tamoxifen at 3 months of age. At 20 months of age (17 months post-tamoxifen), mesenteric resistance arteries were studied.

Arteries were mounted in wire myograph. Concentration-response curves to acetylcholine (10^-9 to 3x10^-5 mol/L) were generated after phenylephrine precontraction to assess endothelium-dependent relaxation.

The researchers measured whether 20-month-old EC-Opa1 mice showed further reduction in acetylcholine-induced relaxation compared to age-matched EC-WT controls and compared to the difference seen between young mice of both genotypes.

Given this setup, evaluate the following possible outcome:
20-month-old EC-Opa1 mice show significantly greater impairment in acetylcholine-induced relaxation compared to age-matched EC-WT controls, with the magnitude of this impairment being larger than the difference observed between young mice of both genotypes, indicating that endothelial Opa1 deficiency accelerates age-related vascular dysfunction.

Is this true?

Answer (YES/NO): YES